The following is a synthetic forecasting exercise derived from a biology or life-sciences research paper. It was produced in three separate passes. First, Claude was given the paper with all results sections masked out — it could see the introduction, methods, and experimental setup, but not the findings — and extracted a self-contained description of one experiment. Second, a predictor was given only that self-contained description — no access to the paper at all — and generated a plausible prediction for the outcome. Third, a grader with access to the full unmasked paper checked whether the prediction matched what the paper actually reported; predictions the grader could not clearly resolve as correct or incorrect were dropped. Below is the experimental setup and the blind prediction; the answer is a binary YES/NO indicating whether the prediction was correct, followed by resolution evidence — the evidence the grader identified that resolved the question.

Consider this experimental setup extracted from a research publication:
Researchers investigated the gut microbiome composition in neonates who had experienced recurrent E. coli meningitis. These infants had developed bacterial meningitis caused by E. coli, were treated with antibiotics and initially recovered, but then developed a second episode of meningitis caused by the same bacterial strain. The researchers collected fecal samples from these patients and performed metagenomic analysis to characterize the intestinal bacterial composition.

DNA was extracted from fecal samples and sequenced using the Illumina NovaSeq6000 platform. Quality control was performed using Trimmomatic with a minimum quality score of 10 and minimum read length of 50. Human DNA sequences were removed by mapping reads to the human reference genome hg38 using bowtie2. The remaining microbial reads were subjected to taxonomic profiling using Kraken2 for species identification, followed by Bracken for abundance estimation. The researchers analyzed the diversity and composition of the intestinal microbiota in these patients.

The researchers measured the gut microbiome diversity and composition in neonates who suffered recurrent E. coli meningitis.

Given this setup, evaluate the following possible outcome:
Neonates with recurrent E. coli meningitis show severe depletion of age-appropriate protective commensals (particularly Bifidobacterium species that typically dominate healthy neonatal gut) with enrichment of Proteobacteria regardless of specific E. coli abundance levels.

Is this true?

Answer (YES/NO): NO